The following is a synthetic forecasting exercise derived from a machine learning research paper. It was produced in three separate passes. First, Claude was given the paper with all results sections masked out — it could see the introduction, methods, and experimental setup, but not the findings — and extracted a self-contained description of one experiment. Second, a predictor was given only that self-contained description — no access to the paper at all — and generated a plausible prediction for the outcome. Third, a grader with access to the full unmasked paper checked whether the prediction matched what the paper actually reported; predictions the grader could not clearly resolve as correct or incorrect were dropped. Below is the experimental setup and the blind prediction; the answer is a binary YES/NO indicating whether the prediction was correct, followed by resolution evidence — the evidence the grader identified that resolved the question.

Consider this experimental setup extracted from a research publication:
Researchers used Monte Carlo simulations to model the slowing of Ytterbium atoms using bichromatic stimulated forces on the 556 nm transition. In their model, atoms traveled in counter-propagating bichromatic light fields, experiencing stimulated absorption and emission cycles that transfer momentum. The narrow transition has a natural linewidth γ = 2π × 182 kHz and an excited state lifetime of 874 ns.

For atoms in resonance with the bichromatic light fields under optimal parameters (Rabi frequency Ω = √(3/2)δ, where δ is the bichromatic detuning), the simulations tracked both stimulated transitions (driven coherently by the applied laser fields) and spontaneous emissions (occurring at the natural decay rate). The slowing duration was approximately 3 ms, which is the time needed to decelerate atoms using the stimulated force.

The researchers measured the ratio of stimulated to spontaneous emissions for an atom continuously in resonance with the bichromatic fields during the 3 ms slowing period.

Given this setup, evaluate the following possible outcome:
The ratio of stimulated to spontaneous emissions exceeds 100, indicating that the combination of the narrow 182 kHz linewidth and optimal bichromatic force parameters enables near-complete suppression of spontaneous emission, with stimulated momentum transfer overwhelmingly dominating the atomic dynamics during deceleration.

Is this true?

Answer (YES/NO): NO